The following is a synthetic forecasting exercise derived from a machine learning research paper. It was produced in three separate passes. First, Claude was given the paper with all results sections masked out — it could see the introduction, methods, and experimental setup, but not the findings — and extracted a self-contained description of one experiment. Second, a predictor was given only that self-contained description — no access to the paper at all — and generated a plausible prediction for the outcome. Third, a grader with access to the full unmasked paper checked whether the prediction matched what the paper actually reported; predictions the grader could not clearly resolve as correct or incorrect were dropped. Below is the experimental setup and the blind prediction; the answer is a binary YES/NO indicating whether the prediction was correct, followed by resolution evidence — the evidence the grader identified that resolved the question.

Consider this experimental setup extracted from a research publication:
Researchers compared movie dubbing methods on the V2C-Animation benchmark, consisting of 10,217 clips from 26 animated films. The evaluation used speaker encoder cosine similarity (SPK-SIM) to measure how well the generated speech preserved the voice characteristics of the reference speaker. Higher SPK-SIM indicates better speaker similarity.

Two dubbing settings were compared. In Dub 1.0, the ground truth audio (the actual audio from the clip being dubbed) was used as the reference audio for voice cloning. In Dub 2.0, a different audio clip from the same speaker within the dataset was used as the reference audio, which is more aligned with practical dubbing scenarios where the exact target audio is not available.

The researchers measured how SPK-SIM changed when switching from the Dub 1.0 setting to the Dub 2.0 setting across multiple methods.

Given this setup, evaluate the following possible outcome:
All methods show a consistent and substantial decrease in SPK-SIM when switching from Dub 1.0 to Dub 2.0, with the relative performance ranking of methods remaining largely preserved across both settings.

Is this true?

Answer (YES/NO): NO